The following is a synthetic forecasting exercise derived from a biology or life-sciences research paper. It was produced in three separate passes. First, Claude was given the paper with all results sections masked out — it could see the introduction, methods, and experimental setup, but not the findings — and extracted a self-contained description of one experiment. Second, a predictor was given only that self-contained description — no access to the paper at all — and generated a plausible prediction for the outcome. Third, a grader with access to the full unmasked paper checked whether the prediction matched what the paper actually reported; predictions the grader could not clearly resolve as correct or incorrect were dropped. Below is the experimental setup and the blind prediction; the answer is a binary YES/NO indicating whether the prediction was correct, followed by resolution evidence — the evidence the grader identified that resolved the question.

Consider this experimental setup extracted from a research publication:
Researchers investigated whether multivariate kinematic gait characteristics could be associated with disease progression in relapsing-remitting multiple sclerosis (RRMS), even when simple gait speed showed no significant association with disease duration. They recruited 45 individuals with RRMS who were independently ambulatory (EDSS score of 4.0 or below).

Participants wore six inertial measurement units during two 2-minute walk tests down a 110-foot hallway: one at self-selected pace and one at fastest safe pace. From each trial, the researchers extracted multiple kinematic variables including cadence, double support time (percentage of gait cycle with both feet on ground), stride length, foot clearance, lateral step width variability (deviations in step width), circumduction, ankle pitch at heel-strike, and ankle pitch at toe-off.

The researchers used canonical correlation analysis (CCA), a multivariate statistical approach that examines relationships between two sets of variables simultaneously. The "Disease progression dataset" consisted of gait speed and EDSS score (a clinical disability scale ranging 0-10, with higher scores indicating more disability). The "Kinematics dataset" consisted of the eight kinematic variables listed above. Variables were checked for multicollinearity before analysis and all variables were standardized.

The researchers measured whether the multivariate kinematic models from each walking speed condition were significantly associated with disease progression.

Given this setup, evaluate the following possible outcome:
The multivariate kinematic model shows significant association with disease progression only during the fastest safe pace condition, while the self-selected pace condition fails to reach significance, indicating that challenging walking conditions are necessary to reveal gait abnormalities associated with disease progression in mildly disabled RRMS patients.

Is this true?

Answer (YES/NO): NO